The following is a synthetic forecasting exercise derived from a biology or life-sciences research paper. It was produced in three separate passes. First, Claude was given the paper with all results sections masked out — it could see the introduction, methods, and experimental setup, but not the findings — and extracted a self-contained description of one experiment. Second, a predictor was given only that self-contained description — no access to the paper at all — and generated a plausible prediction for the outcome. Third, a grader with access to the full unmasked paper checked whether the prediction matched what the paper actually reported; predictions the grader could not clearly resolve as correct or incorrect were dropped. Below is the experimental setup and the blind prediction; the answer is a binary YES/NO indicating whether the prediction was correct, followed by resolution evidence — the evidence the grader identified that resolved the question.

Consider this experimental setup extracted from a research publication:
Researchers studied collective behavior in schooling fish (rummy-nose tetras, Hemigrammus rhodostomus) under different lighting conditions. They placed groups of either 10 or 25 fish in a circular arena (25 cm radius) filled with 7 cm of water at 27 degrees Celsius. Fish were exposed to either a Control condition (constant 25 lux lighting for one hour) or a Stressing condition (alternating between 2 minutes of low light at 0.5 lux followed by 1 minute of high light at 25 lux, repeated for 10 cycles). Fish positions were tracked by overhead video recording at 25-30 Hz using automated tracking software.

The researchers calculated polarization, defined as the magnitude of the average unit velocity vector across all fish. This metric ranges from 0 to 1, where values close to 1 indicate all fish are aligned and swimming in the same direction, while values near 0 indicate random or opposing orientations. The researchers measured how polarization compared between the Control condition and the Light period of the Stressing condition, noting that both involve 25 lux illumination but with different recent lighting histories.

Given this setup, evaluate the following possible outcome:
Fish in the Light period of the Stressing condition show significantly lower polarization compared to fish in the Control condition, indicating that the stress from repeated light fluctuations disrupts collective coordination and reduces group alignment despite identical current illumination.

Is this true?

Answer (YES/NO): NO